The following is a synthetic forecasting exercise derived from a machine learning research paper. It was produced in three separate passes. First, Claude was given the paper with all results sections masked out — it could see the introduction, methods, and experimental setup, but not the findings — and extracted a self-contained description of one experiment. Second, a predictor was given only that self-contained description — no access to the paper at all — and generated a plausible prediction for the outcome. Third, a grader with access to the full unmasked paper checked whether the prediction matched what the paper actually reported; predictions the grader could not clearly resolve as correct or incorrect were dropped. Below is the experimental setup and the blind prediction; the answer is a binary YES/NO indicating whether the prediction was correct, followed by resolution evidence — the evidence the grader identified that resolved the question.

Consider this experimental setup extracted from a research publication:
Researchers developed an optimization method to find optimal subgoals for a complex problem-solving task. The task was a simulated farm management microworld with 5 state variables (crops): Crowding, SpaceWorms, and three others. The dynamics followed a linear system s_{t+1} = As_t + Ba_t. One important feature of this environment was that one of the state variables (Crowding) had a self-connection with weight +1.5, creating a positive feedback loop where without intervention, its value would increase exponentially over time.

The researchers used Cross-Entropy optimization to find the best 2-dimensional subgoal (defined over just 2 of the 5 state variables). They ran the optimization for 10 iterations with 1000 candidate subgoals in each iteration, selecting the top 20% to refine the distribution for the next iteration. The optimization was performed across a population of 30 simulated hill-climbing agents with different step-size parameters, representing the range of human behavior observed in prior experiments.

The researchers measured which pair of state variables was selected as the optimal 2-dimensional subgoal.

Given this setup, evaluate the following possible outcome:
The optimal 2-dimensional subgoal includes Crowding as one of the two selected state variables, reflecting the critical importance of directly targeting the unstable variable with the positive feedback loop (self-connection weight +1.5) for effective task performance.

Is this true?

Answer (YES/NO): YES